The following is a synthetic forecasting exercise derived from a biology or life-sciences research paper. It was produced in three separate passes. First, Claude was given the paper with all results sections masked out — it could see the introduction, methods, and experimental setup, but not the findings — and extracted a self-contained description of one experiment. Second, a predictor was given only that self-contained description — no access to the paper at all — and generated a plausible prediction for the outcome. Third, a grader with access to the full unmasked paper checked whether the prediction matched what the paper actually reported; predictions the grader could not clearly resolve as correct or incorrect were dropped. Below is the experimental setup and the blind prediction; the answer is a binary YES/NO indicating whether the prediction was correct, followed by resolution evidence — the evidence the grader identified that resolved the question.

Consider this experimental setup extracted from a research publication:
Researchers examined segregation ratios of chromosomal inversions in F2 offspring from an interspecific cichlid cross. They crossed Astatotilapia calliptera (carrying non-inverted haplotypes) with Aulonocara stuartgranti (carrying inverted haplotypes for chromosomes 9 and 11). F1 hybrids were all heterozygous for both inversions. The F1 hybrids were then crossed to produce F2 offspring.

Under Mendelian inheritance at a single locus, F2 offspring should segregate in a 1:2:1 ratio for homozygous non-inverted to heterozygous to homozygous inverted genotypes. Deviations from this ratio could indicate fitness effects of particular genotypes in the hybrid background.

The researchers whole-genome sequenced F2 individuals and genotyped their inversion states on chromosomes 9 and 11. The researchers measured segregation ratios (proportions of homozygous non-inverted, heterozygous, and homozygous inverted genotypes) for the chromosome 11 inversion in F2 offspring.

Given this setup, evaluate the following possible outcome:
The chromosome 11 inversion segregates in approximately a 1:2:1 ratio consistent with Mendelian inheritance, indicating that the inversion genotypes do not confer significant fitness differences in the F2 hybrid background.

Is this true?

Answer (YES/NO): NO